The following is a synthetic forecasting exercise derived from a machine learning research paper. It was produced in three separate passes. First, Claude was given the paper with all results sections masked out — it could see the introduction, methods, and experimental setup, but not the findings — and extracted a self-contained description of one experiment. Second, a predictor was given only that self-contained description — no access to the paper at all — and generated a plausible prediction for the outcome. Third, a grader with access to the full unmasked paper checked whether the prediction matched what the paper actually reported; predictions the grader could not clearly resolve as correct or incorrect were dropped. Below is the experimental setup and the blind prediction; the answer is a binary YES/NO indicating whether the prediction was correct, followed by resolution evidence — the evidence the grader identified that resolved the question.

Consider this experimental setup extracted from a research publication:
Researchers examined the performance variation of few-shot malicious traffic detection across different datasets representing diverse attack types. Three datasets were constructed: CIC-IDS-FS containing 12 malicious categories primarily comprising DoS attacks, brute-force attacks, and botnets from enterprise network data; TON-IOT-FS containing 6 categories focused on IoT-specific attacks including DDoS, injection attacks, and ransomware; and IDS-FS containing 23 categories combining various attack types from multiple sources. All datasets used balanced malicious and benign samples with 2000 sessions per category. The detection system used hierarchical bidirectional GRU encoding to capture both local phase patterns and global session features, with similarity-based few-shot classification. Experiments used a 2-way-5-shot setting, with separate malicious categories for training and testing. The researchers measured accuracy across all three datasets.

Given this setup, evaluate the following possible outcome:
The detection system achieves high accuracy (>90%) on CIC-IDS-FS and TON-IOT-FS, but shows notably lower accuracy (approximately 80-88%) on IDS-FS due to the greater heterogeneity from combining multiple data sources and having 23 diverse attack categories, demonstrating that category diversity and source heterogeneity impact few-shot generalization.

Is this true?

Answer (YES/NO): NO